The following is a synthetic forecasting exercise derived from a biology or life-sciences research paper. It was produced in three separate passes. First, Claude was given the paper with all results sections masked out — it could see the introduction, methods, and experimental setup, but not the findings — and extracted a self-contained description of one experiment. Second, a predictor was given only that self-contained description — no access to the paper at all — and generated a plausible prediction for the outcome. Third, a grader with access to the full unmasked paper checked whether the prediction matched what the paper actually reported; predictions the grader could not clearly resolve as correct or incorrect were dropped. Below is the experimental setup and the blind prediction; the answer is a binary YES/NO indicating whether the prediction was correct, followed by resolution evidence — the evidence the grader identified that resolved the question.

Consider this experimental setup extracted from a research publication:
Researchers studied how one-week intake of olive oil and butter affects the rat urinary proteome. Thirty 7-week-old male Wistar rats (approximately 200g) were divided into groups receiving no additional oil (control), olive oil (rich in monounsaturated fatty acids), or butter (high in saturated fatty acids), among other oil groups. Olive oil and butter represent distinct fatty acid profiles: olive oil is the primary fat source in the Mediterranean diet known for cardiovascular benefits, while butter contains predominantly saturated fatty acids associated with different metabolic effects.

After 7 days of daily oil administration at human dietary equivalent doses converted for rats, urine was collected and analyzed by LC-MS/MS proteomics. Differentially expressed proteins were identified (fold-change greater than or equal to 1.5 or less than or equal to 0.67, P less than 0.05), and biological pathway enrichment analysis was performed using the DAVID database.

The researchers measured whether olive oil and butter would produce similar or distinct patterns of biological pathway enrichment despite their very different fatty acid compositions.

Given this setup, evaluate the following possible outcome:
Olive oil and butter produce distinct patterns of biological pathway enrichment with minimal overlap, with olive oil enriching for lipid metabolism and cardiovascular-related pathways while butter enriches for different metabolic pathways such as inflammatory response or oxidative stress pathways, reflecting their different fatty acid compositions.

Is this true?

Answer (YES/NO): NO